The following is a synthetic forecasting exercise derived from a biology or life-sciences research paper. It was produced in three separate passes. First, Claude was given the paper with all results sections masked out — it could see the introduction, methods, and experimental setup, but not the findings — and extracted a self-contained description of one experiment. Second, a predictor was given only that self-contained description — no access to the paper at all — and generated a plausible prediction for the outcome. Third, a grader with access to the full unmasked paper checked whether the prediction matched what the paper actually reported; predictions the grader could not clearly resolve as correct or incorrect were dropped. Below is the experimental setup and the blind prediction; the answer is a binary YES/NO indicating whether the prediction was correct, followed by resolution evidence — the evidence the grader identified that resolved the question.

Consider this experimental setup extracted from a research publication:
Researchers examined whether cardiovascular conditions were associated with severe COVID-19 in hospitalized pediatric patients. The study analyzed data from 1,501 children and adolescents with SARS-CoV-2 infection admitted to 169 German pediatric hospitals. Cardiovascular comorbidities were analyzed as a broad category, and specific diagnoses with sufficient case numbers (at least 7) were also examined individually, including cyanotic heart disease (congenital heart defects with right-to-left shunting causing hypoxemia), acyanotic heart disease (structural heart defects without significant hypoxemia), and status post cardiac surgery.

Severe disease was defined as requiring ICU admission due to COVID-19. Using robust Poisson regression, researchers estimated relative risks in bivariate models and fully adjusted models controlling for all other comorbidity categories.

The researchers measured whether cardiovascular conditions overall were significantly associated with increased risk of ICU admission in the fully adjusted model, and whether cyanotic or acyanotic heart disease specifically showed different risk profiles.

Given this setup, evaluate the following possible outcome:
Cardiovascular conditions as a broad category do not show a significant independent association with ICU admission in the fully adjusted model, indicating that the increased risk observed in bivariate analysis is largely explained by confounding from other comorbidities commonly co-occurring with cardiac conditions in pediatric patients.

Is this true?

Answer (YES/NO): YES